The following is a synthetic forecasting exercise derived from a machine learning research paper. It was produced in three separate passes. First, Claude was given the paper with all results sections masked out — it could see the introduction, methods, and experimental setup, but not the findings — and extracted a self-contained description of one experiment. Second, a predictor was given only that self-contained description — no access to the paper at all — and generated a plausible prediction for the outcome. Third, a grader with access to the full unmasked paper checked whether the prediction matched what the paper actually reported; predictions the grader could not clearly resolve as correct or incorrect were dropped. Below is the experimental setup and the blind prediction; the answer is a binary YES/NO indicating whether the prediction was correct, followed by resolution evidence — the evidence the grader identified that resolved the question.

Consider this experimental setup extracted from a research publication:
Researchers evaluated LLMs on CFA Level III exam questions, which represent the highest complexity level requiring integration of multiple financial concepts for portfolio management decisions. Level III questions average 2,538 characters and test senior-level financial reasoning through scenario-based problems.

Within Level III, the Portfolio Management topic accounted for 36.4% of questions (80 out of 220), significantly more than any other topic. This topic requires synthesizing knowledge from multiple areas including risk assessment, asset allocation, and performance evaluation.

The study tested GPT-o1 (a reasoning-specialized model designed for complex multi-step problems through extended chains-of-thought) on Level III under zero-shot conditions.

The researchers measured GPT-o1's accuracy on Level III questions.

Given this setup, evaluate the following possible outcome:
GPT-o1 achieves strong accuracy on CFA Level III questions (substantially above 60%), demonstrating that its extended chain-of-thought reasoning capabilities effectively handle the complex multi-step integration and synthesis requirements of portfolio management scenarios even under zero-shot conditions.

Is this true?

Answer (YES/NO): YES